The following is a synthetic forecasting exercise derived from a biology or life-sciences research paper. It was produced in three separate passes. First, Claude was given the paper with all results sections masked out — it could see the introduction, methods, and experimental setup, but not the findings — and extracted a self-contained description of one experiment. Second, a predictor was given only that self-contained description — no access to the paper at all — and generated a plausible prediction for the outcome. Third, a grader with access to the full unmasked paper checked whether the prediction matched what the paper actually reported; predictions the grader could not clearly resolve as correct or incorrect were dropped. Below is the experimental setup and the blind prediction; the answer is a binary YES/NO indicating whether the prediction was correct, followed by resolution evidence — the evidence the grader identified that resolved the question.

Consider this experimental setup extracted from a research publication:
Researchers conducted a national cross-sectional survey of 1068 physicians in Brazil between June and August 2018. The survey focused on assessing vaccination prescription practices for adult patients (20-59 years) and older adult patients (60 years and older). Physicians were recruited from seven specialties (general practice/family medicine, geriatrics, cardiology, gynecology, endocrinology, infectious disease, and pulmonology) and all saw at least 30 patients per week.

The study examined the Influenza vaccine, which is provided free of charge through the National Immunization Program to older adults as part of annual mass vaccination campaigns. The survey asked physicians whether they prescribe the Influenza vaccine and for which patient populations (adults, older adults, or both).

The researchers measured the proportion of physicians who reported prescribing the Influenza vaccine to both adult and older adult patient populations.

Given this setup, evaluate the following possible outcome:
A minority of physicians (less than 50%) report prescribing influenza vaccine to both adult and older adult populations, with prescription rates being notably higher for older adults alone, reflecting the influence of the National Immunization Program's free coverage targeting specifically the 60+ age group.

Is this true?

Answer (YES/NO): NO